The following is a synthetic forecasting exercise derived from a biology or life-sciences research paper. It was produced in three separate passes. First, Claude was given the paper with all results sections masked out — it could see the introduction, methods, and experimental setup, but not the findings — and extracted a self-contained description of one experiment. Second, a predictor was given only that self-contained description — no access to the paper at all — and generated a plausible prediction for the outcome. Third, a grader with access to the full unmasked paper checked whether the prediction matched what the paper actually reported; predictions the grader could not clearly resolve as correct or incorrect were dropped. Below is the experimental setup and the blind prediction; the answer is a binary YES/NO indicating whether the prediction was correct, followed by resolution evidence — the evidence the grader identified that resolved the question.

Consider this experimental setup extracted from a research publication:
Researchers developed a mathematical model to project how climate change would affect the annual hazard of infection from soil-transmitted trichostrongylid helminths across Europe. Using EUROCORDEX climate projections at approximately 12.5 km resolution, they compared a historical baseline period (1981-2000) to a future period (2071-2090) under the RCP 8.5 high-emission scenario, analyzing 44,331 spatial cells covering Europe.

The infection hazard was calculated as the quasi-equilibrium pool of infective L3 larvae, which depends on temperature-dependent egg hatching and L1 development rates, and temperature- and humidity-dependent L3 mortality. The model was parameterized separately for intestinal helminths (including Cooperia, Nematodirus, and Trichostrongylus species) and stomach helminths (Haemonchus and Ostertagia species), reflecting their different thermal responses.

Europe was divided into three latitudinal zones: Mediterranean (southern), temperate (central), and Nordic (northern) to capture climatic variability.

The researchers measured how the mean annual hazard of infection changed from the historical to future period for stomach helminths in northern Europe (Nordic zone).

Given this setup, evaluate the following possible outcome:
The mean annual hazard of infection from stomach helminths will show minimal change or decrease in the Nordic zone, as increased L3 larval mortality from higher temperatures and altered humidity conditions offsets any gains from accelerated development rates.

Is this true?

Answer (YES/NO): NO